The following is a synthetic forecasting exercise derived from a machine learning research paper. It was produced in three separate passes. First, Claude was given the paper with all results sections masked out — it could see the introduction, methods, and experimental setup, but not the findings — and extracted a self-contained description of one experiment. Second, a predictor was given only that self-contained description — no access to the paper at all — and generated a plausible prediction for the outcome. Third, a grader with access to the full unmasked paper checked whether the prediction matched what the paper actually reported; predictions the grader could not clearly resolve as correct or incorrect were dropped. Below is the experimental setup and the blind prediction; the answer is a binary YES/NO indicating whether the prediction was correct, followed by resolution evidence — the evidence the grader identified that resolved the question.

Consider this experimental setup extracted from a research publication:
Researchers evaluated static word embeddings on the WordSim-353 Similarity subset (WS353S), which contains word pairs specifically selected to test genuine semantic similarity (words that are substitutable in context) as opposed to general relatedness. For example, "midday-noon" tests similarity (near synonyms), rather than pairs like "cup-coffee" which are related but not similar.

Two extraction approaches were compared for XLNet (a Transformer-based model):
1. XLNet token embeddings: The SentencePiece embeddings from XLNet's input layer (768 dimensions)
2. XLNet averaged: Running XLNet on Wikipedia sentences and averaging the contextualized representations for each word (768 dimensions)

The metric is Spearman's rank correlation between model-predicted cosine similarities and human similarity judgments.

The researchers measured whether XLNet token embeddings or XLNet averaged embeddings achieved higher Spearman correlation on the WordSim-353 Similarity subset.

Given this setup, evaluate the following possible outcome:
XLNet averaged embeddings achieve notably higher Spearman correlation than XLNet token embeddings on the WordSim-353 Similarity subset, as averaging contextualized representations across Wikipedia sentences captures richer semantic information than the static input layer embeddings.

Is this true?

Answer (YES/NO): NO